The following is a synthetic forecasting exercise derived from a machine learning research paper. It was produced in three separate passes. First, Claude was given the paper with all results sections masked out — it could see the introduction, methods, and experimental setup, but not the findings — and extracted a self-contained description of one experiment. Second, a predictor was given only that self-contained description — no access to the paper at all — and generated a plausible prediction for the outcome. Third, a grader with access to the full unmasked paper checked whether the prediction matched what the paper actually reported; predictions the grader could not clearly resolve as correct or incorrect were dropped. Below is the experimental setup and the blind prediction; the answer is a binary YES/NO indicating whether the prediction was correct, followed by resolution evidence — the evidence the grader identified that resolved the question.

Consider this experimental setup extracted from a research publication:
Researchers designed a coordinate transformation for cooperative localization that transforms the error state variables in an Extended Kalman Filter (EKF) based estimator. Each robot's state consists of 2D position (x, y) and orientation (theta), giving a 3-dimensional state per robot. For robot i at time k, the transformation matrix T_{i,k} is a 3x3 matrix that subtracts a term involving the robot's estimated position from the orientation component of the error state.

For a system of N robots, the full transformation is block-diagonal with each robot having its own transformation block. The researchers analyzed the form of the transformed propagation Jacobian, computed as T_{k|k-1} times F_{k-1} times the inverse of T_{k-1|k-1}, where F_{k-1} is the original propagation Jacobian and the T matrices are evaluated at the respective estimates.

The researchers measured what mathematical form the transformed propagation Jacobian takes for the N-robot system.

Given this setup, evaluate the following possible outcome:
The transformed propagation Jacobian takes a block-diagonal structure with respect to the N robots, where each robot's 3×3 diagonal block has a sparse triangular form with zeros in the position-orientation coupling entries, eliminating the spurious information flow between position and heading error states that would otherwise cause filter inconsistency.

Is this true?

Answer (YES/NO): NO